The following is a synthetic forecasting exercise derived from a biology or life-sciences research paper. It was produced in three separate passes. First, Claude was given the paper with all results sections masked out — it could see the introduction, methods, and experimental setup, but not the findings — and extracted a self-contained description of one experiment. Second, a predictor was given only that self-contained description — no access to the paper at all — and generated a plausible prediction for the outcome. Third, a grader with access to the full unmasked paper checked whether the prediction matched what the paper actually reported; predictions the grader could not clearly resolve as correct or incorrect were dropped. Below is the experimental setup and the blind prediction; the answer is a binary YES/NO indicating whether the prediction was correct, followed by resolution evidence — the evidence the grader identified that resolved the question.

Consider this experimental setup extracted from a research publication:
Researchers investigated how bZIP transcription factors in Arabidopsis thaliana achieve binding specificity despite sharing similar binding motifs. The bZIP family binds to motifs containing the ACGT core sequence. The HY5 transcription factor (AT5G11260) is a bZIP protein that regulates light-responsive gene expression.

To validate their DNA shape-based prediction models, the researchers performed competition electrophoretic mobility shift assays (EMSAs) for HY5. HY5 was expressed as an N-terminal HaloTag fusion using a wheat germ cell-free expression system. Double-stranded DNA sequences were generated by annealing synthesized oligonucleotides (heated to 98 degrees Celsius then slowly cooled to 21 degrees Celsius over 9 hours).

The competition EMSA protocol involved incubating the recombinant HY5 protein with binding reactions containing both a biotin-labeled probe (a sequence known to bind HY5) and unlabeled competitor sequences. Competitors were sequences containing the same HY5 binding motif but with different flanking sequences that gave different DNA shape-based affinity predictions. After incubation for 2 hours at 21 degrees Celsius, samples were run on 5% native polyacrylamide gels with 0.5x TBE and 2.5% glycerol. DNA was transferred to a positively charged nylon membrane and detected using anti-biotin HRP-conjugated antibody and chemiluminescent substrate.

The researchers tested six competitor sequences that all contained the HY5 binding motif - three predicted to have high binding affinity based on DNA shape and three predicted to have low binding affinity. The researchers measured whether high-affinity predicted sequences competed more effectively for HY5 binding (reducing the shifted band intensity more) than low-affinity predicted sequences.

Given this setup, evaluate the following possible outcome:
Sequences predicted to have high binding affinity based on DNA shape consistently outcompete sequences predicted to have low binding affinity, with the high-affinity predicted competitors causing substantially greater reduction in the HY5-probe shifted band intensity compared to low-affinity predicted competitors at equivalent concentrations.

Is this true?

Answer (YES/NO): NO